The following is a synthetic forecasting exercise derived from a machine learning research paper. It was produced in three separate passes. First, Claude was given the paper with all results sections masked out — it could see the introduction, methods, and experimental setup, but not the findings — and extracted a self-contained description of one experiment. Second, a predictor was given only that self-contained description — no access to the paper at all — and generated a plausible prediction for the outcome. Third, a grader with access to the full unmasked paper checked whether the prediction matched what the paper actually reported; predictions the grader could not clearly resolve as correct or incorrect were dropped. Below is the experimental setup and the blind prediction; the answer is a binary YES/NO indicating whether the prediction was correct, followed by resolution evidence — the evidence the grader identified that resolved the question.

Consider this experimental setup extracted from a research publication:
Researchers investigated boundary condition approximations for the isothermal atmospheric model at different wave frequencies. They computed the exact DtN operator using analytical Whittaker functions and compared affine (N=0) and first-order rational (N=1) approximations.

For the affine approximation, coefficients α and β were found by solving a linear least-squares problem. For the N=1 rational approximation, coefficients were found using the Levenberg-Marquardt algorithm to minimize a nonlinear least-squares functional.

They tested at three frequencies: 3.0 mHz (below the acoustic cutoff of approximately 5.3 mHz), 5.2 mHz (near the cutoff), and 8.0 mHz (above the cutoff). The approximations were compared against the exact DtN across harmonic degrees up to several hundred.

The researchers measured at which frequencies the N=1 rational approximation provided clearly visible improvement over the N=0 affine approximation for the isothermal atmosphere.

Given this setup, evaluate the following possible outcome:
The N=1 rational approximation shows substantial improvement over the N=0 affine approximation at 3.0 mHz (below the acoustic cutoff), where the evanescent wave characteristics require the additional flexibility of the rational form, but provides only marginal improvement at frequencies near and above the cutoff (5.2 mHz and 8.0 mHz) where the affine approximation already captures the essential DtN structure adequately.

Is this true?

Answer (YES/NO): NO